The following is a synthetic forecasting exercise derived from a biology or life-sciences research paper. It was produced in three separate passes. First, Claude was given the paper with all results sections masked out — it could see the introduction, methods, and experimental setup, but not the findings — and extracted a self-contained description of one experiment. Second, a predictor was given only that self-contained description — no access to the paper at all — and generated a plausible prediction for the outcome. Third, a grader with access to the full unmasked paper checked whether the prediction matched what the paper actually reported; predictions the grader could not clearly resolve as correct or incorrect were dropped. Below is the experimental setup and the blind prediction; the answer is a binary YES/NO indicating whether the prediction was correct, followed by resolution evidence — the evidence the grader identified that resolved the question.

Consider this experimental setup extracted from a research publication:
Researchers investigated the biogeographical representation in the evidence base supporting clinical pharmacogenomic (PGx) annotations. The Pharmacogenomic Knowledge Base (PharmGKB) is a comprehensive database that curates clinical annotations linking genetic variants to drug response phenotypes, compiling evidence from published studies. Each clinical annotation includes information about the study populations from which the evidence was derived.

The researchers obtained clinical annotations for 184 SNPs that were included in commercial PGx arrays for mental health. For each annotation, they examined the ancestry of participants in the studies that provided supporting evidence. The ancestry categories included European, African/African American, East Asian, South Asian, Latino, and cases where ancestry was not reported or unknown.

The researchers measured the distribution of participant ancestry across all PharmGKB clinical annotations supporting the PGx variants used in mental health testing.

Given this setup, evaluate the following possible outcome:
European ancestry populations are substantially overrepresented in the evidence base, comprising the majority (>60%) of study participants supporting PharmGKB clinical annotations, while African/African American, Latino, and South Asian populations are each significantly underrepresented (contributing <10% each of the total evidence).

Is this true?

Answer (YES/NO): NO